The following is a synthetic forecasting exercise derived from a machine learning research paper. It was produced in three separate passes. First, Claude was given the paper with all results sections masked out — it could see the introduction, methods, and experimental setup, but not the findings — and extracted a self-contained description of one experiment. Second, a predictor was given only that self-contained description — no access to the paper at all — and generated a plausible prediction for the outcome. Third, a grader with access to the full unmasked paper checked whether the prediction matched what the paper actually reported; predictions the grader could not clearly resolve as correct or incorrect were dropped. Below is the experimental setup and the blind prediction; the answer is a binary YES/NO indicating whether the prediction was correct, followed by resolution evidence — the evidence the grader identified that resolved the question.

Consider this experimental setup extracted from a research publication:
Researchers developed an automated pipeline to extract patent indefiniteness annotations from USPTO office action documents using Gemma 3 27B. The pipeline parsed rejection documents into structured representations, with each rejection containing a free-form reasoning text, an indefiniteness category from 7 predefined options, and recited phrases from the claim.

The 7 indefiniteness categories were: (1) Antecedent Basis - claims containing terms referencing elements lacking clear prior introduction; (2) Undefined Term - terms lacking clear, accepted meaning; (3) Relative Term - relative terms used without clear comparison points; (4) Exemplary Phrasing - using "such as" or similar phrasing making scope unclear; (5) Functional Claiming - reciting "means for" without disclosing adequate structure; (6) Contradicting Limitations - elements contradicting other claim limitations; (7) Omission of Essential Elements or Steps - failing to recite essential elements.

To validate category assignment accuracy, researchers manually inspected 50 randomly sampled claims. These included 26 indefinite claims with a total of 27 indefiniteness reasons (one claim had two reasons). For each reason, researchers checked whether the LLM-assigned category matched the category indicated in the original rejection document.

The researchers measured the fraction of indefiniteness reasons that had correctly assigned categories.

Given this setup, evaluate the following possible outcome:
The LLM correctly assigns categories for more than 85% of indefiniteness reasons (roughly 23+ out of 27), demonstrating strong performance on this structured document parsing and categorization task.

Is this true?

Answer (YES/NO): NO